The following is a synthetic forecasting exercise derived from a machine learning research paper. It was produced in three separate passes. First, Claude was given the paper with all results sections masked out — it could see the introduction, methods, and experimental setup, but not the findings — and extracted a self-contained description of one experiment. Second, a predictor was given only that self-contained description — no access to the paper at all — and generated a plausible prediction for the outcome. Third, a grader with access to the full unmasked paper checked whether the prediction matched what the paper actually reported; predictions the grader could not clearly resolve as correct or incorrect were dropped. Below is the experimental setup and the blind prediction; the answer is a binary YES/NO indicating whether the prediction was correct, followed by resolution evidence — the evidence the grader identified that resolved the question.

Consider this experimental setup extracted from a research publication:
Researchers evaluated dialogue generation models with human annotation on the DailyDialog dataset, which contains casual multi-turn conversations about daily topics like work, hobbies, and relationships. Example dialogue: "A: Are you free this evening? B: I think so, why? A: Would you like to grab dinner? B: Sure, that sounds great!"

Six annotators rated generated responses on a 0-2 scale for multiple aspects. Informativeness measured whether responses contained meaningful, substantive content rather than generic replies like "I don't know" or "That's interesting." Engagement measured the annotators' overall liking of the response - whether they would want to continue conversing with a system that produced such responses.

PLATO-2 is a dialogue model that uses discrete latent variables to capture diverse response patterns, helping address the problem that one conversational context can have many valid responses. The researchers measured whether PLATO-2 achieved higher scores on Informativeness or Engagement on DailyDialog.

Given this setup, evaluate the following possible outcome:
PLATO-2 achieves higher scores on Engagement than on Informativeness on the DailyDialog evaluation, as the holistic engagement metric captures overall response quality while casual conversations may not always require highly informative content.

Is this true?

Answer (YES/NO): NO